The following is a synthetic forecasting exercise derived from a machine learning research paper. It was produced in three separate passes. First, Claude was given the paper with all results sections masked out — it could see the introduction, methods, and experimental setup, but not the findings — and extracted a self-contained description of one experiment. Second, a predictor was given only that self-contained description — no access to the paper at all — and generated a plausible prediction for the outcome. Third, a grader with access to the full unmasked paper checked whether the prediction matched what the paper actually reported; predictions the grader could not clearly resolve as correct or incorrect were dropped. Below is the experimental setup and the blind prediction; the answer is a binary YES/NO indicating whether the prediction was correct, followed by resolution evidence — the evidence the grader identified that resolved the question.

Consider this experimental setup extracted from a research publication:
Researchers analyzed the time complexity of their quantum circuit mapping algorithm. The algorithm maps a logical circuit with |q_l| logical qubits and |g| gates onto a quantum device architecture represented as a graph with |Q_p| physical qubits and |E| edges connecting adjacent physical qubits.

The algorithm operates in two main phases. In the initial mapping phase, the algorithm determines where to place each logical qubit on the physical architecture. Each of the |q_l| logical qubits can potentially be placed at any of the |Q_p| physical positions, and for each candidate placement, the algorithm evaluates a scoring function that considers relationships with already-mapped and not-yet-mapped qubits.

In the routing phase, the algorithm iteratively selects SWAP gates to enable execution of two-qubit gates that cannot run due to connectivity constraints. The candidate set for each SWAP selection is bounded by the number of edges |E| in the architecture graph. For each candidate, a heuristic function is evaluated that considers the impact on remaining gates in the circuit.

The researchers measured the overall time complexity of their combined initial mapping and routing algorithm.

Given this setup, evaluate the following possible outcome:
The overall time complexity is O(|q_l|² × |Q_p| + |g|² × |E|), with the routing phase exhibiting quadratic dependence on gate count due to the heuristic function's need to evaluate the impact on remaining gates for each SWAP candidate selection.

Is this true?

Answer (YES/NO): YES